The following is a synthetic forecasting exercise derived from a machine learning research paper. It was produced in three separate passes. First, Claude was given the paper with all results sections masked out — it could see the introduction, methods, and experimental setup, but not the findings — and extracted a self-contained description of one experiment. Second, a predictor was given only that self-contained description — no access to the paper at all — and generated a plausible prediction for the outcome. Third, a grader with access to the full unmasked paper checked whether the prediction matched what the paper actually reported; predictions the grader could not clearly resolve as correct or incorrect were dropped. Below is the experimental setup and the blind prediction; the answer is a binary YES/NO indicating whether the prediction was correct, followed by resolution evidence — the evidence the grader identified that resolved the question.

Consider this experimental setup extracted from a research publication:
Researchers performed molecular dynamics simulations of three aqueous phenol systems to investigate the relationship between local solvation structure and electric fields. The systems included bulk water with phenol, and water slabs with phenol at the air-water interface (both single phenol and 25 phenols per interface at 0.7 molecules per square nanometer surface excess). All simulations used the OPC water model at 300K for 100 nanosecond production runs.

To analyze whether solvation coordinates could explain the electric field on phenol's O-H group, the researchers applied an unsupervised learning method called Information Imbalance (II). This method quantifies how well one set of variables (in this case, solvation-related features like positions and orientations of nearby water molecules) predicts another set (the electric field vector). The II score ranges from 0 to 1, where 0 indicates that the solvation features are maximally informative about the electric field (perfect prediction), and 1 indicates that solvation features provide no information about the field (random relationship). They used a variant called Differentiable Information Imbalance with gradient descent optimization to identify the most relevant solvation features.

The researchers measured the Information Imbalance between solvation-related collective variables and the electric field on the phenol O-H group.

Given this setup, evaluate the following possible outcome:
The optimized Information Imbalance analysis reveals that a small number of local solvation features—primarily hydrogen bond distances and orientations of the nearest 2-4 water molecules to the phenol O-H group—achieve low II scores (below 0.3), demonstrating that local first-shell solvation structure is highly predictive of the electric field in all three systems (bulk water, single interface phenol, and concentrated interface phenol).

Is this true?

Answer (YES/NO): NO